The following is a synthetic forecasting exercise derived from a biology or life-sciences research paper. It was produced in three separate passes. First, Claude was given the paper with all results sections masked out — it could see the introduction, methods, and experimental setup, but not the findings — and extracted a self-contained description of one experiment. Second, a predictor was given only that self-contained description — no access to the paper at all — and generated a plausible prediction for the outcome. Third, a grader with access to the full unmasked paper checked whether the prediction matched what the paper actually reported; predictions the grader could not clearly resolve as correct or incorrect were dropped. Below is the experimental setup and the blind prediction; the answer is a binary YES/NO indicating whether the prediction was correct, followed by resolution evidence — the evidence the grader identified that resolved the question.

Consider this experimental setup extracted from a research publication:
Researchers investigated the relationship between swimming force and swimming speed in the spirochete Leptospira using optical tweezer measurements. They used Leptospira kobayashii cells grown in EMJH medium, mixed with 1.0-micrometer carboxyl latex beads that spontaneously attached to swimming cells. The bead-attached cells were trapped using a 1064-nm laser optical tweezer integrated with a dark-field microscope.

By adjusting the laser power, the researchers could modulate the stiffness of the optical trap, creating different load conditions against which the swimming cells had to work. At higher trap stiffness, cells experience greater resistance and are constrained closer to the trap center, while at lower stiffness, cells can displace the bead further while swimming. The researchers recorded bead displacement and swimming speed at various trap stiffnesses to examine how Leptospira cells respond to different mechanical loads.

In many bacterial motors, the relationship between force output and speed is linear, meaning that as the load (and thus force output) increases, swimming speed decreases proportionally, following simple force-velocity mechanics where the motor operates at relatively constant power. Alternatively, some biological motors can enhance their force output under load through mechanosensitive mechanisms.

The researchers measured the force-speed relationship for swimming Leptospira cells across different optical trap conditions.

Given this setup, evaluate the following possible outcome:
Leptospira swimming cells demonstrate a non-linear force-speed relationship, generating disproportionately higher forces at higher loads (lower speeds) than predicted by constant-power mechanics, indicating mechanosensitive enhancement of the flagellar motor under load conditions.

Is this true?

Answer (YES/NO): NO